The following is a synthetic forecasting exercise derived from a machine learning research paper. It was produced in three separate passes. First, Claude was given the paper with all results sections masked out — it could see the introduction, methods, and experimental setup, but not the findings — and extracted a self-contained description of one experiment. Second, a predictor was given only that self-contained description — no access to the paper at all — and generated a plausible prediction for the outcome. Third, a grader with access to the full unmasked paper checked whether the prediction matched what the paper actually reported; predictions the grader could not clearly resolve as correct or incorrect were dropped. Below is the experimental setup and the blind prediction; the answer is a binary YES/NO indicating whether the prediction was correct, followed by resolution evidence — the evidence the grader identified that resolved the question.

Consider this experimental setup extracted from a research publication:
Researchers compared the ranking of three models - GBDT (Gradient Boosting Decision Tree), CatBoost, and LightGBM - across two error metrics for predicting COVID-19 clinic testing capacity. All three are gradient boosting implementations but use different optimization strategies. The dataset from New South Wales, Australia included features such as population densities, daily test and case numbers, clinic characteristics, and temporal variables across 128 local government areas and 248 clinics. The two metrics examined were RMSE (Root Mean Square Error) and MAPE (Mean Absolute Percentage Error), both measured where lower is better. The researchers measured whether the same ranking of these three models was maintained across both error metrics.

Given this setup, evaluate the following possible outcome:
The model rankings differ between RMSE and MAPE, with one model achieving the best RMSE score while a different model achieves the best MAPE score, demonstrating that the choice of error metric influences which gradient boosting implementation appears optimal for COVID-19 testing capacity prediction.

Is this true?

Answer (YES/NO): YES